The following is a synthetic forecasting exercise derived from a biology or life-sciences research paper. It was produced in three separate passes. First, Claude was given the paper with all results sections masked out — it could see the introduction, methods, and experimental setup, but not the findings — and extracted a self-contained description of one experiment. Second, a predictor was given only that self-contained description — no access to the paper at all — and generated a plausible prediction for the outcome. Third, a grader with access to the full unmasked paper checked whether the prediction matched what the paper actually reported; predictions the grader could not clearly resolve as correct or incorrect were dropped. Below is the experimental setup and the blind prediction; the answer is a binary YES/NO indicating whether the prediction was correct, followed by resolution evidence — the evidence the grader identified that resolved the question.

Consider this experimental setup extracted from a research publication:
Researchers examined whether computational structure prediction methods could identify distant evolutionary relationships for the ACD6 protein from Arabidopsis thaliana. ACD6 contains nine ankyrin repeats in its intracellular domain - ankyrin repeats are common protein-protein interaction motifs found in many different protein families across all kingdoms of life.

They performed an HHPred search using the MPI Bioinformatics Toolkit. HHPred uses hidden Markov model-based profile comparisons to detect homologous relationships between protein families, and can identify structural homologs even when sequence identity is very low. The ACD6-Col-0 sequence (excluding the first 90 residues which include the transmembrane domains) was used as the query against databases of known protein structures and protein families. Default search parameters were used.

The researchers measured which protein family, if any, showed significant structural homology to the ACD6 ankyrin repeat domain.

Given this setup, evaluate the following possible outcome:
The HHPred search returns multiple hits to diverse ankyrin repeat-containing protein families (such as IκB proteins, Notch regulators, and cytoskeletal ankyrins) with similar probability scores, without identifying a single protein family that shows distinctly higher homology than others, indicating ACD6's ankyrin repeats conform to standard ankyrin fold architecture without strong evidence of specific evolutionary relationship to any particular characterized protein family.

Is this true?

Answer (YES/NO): NO